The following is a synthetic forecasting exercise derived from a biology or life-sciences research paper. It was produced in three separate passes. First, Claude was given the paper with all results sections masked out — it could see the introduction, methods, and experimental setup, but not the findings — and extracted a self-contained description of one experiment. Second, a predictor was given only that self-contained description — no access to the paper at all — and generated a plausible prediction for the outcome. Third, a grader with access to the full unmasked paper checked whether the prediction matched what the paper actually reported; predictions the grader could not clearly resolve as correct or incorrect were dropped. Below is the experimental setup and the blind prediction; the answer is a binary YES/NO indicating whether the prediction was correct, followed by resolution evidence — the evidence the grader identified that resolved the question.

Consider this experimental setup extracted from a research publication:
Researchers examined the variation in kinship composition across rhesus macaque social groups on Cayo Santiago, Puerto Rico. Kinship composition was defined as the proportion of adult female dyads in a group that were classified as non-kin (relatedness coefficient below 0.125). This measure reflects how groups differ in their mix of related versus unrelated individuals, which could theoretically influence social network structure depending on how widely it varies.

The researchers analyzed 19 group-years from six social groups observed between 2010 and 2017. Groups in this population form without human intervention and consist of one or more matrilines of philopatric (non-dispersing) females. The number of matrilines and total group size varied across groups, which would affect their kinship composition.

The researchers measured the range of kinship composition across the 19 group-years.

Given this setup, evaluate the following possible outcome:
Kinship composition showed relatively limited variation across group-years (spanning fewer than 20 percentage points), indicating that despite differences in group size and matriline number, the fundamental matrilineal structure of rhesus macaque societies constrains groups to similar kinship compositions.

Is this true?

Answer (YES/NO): YES